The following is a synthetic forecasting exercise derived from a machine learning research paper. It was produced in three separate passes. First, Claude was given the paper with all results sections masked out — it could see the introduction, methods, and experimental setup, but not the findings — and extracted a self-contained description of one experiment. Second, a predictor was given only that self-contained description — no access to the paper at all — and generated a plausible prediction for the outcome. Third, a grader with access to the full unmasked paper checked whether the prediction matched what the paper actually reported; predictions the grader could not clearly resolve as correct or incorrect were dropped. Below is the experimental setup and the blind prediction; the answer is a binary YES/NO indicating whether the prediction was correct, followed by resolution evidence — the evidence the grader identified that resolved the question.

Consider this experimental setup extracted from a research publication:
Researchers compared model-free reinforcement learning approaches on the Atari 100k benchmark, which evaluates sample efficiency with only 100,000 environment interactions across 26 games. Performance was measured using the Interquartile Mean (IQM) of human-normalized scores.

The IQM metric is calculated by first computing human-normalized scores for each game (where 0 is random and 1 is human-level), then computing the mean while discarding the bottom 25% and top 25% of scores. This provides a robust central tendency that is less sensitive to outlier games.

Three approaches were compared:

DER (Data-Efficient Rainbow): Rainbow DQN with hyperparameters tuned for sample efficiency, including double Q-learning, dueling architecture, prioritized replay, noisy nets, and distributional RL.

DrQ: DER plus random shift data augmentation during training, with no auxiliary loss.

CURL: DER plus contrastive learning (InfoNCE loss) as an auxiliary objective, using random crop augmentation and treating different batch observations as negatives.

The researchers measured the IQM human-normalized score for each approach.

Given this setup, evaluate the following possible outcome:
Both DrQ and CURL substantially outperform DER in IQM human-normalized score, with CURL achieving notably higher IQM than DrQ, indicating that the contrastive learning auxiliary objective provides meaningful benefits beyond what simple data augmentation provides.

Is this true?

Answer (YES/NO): NO